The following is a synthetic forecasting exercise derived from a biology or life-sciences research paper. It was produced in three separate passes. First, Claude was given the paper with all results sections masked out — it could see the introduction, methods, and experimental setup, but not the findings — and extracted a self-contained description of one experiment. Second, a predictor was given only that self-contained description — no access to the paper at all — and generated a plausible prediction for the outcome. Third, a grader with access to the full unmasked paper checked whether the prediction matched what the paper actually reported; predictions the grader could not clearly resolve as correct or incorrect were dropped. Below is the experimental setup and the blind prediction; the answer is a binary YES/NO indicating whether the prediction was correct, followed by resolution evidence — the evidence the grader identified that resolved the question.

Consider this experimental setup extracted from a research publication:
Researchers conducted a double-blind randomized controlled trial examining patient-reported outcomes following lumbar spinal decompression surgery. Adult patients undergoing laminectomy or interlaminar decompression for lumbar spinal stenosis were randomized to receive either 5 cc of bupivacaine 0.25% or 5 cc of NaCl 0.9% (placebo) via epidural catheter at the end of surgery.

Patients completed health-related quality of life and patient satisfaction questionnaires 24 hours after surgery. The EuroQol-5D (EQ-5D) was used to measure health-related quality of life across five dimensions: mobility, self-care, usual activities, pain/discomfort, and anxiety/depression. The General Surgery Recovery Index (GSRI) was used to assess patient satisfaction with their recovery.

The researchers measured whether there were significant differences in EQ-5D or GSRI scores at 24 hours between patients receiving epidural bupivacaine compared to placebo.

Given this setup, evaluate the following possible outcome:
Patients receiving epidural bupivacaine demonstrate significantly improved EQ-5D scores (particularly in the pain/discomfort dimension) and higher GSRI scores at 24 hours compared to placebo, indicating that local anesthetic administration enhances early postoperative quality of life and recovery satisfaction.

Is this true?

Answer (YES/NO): NO